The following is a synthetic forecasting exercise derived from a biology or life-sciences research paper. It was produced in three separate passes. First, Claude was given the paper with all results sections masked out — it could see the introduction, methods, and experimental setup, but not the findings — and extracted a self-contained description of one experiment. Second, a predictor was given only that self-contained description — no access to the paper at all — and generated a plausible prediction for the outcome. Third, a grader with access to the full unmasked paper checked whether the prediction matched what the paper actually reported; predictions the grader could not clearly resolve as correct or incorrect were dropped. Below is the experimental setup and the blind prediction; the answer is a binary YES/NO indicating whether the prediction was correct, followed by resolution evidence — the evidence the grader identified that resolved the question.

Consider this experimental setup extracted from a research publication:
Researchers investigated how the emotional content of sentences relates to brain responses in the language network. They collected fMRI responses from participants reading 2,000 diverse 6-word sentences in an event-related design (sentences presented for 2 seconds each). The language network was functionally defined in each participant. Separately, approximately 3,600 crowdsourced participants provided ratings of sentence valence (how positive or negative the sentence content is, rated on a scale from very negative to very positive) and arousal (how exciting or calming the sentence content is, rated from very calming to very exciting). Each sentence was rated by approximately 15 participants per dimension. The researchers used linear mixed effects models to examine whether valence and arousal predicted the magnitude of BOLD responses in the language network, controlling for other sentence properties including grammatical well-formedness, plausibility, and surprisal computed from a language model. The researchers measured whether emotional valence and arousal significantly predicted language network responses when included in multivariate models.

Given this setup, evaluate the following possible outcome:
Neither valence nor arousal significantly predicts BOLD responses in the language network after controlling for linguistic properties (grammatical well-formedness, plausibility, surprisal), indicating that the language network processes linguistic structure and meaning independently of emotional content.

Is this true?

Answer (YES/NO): NO